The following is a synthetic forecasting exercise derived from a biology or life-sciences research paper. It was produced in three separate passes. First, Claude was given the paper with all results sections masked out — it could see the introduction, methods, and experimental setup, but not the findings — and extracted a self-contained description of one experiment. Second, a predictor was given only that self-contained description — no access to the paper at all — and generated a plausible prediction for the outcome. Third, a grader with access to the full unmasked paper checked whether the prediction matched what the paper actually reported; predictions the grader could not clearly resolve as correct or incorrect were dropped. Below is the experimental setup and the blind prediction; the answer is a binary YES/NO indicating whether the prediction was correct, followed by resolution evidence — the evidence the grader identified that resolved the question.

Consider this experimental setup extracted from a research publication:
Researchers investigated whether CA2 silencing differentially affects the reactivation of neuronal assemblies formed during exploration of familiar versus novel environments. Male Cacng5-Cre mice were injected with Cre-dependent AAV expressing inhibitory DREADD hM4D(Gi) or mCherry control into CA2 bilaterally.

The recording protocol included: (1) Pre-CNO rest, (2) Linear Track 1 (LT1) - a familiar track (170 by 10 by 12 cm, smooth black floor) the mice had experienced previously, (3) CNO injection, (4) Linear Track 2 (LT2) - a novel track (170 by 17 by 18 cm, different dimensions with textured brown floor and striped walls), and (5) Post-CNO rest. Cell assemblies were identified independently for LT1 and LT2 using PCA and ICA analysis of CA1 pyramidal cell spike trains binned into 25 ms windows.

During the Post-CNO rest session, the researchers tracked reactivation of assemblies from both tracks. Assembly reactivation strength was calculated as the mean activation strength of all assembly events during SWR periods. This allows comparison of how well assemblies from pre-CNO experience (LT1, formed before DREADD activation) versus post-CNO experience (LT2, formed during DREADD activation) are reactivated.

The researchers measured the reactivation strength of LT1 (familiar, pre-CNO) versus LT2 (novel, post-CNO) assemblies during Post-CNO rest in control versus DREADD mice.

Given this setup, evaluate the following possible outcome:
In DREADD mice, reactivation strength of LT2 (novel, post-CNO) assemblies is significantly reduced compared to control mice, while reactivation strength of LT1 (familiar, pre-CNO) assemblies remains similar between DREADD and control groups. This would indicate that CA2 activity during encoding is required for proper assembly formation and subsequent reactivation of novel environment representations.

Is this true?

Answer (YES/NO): NO